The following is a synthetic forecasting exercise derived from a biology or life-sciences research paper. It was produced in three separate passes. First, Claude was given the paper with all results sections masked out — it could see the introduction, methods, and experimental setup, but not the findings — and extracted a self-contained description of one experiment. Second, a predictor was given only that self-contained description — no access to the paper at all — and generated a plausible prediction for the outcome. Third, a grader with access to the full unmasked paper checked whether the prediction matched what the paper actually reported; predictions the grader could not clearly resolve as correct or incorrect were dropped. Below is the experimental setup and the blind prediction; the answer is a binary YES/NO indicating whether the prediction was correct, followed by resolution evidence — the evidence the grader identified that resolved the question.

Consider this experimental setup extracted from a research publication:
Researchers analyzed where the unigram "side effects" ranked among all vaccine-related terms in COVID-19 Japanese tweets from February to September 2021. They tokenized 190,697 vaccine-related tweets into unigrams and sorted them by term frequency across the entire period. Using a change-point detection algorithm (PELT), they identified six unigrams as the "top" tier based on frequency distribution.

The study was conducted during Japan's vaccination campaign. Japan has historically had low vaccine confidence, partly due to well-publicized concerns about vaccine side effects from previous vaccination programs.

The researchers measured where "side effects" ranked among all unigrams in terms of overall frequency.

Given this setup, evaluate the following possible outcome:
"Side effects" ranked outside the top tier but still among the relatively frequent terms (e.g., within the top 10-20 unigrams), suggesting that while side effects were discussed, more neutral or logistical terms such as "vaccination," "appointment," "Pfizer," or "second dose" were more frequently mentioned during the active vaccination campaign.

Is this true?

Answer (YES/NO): YES